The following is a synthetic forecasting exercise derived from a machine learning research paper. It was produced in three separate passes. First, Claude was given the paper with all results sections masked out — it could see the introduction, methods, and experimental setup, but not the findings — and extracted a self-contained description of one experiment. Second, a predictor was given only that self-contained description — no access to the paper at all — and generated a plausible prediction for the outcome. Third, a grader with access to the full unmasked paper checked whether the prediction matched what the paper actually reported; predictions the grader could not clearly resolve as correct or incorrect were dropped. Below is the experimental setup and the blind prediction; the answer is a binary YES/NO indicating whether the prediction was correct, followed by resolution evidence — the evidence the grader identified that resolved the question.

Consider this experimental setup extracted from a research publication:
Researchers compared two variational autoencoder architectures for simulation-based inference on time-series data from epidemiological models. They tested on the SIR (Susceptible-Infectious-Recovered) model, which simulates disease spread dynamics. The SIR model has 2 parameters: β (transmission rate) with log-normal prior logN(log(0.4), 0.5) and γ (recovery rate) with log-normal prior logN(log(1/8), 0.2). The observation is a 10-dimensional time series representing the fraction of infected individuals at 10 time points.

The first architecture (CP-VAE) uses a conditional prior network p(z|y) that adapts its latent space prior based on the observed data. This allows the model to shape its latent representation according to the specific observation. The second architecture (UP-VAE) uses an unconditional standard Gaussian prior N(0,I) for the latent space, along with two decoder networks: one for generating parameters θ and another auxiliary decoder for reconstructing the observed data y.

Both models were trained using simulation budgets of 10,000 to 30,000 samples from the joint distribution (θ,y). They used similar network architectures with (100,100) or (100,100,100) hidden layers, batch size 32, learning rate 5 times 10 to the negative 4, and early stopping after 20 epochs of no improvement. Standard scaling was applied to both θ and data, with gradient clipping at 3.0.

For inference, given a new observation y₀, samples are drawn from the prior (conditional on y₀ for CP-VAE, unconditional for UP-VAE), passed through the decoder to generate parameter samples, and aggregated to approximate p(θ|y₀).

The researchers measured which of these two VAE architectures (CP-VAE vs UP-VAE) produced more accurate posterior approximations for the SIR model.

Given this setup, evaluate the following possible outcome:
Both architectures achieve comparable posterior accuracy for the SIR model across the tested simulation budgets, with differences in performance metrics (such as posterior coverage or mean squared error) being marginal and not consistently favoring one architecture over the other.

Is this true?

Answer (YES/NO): NO